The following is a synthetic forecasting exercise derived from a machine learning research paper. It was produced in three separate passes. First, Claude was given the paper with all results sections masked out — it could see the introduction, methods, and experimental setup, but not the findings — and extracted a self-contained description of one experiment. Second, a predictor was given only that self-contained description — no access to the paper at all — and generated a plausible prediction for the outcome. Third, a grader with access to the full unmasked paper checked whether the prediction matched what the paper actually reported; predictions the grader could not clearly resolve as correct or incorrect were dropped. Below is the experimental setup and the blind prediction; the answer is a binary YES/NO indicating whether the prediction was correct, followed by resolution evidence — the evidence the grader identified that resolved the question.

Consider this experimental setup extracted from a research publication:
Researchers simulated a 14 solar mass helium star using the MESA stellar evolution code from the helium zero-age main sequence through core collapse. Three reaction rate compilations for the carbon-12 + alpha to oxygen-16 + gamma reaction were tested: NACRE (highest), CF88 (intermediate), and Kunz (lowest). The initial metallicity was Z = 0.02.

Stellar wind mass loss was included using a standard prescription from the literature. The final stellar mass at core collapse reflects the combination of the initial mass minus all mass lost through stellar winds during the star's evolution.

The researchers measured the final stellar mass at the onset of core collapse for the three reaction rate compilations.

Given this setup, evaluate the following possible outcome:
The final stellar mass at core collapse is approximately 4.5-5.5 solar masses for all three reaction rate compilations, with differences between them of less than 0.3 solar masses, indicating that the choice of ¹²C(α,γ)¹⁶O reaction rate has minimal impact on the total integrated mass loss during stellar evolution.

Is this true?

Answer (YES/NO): NO